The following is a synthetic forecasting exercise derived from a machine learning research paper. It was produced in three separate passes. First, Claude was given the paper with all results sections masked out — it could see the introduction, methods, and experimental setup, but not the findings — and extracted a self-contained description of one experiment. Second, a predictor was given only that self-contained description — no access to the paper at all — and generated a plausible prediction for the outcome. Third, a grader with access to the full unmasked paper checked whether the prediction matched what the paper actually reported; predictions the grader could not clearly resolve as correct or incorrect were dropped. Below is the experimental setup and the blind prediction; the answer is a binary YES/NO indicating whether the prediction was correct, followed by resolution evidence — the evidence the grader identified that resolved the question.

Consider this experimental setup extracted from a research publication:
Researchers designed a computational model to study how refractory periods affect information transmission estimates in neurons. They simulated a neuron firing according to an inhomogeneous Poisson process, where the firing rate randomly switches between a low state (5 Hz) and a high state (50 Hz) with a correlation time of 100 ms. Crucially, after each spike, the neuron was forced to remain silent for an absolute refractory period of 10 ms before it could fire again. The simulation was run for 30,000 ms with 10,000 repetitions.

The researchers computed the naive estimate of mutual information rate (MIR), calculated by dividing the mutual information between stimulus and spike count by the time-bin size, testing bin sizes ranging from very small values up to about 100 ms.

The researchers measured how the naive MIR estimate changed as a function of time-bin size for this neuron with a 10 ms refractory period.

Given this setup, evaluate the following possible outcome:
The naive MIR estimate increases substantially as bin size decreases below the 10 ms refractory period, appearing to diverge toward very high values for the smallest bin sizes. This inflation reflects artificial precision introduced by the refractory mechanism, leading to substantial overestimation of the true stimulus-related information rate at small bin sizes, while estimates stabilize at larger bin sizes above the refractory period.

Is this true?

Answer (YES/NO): NO